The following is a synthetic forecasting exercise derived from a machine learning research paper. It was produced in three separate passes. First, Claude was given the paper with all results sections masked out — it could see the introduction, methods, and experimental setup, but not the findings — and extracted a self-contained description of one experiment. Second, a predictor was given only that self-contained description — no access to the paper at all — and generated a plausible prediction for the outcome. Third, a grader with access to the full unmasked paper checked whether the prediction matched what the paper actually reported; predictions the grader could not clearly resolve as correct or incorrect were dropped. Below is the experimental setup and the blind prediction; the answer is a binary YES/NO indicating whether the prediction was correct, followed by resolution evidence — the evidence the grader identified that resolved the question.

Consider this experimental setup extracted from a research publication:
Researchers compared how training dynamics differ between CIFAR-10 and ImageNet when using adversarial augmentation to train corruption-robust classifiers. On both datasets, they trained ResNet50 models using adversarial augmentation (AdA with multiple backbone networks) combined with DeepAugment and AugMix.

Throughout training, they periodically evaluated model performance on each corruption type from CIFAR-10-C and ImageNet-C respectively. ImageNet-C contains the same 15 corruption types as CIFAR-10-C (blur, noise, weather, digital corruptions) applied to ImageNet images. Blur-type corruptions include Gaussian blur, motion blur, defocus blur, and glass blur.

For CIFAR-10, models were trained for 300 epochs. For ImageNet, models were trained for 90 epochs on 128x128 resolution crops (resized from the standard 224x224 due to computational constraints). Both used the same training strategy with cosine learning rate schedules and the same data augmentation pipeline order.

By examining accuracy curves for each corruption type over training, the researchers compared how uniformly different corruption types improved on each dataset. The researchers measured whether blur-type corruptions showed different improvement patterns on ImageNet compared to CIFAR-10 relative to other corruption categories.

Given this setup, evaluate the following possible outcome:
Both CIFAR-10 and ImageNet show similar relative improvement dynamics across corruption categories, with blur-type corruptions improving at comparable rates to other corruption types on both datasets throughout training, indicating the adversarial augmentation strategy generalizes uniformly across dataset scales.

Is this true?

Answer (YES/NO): NO